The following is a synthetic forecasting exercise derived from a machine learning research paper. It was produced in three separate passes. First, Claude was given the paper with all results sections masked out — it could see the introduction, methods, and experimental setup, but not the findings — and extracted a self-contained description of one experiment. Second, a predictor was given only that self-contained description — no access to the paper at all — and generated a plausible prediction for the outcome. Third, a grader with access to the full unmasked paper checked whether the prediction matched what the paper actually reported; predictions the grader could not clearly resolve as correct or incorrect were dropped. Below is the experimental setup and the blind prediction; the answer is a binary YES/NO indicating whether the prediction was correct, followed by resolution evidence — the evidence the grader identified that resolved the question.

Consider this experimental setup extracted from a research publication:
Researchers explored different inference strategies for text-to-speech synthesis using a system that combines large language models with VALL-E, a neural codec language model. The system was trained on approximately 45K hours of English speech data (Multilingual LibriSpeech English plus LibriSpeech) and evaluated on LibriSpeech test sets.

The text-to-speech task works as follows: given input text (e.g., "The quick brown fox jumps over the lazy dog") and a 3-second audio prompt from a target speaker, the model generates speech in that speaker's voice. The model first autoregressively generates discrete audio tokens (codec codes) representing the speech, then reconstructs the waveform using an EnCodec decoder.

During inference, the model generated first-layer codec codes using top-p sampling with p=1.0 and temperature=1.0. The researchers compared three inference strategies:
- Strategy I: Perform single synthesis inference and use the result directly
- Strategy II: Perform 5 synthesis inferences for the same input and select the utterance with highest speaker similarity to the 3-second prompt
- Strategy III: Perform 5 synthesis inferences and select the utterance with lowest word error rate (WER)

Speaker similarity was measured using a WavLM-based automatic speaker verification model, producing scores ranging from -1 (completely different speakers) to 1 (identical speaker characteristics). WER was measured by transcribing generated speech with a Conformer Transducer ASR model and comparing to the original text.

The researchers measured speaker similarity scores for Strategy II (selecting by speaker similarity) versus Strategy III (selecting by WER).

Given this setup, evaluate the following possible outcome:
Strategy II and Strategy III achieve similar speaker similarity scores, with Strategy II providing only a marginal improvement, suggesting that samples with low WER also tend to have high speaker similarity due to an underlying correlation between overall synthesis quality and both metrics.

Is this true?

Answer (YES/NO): YES